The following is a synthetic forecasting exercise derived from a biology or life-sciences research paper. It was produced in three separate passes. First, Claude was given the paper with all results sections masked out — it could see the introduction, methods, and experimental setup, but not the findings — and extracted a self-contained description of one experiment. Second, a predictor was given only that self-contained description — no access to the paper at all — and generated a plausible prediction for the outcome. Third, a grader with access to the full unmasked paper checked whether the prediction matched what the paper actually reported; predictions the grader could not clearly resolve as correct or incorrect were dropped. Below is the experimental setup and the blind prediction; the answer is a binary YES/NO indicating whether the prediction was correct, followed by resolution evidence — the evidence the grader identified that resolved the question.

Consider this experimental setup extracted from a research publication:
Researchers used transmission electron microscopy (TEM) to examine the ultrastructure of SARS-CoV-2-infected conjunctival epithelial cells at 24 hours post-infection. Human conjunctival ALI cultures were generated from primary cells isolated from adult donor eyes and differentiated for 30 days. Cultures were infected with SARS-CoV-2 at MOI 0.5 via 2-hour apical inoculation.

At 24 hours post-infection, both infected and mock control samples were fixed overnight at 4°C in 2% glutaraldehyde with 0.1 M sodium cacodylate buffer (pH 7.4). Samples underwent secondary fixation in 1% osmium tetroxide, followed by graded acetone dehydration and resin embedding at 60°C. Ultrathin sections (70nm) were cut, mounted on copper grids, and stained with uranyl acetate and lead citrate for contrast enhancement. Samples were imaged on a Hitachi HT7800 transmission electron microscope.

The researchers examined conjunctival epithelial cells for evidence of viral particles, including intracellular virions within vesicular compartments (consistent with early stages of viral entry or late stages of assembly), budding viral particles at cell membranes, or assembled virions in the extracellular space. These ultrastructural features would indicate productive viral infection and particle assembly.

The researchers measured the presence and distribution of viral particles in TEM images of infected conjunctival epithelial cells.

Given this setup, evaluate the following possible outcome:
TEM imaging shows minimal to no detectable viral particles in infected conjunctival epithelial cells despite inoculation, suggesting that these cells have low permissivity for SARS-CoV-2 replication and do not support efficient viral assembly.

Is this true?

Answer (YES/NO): YES